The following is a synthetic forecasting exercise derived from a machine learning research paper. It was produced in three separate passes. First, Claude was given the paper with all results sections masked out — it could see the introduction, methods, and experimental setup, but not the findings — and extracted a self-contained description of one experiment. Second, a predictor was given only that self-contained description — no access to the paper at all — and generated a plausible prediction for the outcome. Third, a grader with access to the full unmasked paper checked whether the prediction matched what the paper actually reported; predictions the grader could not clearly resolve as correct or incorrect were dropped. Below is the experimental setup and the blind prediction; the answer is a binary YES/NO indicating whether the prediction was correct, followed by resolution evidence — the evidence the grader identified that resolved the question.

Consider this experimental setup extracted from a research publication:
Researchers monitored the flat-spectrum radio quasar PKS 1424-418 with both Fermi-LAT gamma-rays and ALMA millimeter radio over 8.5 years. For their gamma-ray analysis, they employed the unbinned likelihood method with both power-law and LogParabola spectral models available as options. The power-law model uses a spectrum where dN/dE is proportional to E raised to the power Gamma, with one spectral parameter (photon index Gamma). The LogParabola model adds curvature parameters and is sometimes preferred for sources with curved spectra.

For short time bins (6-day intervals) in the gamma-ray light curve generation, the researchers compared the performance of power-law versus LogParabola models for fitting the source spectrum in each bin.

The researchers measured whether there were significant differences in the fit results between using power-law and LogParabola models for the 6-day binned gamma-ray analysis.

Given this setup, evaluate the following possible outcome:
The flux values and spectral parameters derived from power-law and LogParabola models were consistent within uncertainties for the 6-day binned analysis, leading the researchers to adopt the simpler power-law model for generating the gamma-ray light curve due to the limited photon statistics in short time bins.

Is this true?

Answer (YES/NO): YES